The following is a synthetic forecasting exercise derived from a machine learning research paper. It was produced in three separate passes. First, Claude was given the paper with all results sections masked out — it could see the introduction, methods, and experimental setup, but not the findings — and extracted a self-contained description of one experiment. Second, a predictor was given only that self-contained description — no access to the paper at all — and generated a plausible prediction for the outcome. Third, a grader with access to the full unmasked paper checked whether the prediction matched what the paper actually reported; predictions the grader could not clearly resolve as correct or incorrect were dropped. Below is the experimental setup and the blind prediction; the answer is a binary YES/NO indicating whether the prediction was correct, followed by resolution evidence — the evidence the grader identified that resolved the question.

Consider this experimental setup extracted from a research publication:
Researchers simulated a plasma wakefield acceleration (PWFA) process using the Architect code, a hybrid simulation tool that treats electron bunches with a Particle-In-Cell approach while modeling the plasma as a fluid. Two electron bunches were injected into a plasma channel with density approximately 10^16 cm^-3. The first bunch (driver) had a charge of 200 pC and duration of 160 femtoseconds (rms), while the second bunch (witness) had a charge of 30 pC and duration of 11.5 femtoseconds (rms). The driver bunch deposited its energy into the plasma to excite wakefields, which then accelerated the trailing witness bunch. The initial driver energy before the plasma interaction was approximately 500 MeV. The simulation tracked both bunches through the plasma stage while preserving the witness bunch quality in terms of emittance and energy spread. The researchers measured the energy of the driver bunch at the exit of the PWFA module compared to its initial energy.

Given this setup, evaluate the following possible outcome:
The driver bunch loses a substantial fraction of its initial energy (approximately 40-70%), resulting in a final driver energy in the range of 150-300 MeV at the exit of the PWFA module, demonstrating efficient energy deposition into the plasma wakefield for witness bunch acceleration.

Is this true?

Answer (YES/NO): NO